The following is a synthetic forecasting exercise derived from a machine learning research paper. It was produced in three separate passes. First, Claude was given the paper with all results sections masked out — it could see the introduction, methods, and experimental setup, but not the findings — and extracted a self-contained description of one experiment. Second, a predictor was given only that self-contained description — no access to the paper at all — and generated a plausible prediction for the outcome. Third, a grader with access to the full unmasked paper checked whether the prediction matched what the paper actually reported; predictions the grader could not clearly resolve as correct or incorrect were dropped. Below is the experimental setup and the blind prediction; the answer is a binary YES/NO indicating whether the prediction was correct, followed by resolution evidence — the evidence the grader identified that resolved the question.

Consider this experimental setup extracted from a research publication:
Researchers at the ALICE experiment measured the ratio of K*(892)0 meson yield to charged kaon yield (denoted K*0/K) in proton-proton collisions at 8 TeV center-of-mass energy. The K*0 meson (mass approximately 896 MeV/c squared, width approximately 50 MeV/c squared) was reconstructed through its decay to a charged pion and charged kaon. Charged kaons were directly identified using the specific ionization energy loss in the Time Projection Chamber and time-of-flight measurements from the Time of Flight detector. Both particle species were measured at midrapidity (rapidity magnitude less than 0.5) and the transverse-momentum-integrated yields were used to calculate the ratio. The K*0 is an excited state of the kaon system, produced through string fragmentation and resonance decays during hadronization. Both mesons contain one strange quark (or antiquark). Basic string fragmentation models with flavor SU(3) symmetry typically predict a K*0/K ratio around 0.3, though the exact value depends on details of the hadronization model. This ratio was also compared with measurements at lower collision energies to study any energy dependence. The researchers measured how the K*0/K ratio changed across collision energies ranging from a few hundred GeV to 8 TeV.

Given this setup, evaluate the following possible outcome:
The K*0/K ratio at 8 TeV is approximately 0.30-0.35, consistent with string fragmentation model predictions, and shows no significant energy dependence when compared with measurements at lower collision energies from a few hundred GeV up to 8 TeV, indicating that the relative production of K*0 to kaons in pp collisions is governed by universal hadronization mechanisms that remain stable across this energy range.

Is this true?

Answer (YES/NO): NO